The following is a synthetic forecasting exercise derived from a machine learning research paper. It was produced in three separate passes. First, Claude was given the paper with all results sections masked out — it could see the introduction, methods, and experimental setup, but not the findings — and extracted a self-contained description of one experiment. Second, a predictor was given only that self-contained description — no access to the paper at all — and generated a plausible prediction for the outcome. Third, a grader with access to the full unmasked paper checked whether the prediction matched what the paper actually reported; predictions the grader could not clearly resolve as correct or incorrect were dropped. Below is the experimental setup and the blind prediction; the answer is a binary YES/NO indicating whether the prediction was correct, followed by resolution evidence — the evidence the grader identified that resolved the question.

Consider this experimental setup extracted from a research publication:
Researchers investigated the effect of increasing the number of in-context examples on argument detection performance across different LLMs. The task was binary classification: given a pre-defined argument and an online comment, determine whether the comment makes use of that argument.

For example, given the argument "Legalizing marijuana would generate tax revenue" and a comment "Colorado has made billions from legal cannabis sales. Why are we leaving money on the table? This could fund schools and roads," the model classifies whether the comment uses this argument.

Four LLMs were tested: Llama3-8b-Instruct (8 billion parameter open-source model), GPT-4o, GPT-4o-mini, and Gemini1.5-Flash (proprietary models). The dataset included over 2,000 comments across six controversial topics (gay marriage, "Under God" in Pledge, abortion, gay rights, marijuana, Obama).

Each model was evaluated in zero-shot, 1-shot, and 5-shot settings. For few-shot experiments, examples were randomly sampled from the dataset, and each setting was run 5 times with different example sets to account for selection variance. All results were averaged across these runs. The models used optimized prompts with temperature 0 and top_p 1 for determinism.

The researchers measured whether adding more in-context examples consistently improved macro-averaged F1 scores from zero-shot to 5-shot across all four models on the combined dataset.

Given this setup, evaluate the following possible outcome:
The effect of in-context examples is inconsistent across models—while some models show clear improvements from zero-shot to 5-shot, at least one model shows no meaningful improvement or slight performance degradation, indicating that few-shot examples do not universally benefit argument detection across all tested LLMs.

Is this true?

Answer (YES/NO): YES